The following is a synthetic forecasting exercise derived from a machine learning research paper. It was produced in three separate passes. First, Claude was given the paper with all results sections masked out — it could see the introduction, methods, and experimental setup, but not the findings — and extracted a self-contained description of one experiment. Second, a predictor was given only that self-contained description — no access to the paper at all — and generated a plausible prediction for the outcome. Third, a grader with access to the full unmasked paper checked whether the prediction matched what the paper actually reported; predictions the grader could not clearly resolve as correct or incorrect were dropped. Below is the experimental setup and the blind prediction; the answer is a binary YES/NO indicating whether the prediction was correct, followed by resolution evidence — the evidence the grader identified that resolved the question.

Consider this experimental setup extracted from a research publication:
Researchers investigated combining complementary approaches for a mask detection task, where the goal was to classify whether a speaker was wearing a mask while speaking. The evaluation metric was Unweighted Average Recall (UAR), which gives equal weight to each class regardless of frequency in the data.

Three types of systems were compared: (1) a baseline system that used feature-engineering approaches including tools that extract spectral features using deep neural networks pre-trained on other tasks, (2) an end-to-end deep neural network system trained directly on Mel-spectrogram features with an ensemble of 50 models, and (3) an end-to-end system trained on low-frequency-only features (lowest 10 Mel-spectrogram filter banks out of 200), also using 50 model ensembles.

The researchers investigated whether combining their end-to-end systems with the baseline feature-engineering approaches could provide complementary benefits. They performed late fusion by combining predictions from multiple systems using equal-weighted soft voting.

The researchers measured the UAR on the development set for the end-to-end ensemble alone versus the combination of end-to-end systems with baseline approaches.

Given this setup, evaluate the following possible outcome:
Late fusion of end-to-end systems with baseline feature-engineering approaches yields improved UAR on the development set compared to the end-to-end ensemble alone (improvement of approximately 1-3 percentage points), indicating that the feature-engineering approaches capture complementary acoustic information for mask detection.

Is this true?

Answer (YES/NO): YES